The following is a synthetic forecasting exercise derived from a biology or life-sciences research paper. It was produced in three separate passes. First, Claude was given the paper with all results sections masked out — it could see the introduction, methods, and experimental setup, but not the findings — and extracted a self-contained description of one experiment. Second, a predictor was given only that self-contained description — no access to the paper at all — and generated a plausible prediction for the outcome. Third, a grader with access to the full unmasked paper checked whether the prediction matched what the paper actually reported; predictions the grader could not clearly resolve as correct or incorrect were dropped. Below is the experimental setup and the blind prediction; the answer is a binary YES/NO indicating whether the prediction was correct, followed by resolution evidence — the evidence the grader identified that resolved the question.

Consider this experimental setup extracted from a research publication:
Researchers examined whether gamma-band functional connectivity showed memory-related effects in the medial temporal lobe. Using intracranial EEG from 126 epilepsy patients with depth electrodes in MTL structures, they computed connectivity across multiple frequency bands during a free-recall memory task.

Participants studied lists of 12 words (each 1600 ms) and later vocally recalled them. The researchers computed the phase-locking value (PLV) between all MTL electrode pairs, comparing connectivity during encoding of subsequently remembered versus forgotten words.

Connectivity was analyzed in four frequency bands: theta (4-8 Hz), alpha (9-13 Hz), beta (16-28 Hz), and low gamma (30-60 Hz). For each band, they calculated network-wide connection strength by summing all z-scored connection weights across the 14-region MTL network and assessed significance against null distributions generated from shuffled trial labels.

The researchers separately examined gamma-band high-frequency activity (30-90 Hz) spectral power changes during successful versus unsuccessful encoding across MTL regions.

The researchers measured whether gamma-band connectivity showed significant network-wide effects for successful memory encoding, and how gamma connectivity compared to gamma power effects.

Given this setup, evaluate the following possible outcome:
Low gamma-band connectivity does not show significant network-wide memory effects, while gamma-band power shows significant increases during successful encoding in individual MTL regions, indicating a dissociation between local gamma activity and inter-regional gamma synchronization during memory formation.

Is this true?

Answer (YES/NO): NO